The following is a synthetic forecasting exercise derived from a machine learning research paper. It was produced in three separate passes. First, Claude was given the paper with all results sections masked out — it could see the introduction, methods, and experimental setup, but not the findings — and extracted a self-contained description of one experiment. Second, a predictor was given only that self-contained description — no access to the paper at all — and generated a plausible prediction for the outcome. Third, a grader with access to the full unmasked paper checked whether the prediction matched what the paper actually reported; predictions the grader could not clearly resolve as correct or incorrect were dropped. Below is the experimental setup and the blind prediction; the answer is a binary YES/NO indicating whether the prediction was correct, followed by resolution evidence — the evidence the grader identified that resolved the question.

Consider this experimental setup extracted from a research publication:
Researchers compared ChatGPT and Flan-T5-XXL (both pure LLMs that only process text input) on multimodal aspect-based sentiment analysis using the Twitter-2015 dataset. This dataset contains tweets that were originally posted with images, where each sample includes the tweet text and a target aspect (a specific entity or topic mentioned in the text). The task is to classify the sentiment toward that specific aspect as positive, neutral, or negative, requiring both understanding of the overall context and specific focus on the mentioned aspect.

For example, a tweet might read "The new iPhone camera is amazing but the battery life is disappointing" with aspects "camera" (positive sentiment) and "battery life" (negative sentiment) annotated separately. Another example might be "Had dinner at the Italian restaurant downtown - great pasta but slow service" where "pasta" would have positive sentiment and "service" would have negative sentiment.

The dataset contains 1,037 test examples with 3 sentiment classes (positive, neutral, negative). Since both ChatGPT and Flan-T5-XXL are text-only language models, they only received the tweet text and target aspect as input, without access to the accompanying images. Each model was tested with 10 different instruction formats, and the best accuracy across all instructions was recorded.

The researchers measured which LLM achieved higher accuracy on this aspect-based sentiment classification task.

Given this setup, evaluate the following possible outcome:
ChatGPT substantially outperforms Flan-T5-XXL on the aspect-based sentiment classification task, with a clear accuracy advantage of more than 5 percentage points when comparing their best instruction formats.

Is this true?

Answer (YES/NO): NO